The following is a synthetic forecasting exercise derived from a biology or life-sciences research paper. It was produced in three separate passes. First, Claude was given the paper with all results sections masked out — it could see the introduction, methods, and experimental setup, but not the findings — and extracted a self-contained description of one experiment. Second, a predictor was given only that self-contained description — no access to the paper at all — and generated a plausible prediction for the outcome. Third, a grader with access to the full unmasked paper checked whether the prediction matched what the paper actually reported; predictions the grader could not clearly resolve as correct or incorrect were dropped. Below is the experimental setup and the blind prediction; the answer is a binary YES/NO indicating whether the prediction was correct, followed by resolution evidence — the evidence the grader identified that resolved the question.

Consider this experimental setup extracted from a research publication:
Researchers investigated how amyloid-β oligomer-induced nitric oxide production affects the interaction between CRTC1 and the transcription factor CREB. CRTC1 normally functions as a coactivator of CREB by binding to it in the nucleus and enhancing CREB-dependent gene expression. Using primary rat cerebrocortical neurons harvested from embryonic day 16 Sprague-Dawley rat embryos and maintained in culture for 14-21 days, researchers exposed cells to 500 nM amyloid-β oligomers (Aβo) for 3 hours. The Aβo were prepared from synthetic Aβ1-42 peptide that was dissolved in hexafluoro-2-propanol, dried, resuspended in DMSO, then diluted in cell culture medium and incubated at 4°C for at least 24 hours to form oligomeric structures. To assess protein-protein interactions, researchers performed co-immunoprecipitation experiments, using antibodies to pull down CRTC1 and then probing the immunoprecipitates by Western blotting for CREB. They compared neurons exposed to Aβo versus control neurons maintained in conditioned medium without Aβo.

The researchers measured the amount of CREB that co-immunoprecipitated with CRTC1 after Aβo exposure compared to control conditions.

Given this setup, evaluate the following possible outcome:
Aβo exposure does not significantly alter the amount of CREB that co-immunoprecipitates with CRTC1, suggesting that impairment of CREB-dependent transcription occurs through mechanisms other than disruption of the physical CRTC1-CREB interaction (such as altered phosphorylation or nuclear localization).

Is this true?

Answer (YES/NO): NO